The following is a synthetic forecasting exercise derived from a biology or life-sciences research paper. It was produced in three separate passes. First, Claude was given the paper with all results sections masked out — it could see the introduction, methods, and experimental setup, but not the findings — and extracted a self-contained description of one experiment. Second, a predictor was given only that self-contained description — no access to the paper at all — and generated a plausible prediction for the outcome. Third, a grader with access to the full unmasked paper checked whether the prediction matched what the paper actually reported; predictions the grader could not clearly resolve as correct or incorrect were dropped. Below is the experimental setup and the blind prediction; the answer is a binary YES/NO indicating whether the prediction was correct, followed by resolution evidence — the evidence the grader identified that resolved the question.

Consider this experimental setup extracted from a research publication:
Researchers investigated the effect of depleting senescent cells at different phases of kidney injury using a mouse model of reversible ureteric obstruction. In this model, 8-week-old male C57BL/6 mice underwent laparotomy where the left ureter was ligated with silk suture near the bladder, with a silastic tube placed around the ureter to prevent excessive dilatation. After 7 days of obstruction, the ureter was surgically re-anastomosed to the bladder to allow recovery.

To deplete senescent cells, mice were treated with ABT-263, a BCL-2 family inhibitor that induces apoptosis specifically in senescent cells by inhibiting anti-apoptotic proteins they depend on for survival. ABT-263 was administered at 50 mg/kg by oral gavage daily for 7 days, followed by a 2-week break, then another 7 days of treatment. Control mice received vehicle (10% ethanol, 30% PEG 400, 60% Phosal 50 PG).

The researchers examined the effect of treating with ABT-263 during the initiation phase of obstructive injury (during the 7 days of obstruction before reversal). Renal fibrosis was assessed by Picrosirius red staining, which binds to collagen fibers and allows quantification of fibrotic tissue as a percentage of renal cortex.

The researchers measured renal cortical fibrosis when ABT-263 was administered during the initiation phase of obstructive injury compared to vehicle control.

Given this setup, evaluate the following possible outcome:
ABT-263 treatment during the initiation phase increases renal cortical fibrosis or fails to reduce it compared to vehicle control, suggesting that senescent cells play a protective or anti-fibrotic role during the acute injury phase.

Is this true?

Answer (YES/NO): YES